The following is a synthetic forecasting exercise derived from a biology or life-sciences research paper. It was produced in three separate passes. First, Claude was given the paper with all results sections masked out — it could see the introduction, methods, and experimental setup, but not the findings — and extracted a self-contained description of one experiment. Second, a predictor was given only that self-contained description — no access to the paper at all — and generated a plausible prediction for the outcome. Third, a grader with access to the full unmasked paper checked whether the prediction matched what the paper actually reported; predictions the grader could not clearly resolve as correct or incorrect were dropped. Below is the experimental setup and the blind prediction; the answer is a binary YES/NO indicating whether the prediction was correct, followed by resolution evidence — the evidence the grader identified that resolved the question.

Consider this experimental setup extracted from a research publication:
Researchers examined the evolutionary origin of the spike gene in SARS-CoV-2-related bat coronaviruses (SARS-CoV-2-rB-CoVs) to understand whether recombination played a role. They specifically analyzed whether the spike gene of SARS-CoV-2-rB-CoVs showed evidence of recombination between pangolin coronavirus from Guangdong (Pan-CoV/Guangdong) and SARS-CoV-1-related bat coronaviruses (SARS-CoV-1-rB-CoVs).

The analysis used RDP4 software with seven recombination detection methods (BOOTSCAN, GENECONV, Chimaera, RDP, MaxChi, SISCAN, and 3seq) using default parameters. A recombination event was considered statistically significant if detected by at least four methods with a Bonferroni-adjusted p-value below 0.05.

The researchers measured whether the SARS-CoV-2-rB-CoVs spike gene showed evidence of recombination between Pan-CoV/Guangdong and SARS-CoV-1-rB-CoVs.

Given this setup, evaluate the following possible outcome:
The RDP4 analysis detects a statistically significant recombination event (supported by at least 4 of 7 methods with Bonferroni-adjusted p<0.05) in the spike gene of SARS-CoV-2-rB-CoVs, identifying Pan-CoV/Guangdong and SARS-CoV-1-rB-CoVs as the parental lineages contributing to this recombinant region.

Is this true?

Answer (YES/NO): YES